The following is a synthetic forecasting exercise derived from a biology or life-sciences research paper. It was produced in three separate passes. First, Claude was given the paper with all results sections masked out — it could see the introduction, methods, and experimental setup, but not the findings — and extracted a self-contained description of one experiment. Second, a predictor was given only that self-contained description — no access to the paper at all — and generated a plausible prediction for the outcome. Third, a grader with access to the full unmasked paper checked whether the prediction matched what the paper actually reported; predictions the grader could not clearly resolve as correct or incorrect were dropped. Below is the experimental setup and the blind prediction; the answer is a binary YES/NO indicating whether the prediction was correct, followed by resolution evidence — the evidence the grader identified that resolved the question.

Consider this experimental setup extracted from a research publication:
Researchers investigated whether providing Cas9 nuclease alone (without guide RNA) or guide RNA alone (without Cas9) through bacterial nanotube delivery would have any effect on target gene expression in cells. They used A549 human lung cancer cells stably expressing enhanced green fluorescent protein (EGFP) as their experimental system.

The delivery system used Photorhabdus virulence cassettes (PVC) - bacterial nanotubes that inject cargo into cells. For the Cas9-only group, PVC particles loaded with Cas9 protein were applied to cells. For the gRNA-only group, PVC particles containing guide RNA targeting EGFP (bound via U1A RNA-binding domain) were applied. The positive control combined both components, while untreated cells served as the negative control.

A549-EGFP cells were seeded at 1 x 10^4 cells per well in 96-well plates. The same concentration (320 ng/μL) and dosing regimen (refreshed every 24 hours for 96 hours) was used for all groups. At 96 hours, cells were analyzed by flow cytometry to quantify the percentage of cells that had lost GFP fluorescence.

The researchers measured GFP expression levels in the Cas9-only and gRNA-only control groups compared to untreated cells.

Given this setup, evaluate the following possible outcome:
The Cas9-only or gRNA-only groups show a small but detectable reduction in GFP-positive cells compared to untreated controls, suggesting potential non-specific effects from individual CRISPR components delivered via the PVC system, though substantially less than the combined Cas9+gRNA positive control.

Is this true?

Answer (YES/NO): NO